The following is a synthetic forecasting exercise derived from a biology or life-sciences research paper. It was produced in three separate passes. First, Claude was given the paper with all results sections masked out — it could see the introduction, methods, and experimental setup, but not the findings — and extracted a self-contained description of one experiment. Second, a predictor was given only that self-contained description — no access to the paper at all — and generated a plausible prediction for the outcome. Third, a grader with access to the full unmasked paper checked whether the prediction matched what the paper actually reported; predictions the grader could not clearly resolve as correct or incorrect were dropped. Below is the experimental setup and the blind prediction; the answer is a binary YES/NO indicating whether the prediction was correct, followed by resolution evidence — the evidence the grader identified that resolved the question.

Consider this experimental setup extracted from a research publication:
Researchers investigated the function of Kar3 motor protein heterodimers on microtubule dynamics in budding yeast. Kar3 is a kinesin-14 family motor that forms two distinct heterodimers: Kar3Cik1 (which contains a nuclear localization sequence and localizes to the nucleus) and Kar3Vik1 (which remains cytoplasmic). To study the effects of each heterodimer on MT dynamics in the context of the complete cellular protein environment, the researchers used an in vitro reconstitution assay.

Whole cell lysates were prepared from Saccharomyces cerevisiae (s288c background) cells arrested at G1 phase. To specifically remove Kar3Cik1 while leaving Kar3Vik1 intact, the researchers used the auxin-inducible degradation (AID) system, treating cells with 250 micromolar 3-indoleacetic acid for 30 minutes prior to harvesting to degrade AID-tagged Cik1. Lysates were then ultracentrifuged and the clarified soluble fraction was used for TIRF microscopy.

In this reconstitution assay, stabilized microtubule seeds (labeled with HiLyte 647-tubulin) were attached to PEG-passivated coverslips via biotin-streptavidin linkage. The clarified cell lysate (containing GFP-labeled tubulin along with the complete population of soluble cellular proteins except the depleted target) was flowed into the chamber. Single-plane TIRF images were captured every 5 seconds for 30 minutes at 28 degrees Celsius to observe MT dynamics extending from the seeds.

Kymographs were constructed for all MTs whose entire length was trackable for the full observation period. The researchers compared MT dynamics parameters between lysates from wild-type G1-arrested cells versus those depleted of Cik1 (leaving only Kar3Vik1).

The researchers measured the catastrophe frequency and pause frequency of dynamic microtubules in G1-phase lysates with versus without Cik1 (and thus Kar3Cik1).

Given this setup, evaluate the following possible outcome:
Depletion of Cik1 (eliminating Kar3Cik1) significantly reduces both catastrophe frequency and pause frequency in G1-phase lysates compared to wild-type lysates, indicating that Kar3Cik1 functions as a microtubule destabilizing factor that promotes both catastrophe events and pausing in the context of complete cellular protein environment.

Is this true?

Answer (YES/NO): NO